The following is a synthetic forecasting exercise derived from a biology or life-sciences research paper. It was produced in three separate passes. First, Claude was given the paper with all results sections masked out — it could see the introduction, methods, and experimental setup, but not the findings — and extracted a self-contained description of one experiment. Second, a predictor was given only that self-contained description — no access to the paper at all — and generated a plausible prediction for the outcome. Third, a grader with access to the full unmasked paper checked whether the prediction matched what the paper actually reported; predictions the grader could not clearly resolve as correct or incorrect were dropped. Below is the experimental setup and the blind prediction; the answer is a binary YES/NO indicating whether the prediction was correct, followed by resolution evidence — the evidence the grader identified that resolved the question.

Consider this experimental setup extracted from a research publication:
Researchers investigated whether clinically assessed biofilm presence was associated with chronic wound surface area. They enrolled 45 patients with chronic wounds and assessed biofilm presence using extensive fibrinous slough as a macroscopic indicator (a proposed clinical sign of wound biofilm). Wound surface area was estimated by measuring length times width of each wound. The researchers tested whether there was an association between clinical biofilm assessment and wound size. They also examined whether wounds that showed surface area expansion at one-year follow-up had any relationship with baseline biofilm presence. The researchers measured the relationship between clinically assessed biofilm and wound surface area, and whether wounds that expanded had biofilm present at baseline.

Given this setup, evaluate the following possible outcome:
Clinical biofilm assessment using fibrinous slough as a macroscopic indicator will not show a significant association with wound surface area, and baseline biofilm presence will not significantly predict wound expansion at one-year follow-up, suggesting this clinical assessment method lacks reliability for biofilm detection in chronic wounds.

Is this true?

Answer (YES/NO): NO